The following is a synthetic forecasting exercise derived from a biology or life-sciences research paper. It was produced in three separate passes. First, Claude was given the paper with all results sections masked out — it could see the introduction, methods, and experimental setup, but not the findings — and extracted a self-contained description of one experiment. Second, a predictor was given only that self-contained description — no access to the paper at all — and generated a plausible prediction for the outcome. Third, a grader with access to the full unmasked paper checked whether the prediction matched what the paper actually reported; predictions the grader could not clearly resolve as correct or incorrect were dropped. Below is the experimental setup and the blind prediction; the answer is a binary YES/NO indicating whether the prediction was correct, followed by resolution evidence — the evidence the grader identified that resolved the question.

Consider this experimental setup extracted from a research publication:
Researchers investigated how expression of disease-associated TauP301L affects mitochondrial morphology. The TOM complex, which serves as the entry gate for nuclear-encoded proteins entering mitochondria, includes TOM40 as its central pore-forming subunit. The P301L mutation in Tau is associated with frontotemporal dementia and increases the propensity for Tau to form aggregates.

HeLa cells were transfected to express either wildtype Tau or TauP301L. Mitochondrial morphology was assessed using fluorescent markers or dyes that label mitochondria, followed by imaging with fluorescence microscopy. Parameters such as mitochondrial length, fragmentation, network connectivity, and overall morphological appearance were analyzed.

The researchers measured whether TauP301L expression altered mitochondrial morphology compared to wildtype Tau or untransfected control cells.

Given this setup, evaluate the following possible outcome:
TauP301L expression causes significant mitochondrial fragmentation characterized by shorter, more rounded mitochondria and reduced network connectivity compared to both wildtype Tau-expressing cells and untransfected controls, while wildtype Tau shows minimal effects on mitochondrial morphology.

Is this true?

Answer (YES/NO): NO